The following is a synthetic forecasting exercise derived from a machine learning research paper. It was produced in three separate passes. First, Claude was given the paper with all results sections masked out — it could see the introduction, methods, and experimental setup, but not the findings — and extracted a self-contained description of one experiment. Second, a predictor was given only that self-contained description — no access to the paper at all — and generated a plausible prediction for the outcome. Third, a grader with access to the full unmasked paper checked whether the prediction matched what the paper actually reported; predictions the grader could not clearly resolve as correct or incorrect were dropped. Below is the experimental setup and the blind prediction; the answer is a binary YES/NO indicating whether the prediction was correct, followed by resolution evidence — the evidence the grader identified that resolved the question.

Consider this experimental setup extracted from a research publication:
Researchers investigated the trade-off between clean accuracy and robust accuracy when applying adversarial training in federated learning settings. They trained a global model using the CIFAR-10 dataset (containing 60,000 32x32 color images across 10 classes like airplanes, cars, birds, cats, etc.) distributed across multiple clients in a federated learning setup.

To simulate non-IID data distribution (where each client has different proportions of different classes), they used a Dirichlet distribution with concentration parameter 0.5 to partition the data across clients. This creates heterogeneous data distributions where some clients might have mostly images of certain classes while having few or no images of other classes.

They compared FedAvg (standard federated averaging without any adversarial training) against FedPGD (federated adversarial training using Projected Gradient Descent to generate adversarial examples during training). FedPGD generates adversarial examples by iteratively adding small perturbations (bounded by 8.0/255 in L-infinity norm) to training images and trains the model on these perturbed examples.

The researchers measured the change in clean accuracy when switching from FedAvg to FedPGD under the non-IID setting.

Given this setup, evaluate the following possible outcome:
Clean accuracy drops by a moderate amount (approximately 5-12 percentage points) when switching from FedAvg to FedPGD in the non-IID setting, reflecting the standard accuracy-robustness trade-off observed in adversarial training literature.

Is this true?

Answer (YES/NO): NO